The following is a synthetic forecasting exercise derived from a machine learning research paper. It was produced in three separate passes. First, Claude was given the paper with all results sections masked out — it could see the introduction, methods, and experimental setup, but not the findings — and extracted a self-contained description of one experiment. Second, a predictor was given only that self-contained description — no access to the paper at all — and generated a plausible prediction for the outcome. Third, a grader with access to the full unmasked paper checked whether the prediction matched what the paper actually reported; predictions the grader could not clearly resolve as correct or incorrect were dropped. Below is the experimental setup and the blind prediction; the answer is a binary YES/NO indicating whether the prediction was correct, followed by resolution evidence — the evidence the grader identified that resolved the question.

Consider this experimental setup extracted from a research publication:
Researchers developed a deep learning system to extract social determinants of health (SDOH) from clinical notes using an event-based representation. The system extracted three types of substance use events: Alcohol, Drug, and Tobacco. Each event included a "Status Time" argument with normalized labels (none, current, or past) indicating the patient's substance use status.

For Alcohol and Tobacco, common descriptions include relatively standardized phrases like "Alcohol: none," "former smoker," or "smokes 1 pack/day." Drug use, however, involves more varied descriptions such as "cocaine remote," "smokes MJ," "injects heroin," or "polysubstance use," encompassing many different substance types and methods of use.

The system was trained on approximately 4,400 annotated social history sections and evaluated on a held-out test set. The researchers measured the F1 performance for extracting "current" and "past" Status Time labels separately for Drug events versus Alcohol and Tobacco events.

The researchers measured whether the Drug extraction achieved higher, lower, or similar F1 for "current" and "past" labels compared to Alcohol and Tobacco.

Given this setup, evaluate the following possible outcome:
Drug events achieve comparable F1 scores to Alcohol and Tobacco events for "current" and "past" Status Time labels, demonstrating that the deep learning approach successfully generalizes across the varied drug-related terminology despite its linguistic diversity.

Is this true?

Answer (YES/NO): NO